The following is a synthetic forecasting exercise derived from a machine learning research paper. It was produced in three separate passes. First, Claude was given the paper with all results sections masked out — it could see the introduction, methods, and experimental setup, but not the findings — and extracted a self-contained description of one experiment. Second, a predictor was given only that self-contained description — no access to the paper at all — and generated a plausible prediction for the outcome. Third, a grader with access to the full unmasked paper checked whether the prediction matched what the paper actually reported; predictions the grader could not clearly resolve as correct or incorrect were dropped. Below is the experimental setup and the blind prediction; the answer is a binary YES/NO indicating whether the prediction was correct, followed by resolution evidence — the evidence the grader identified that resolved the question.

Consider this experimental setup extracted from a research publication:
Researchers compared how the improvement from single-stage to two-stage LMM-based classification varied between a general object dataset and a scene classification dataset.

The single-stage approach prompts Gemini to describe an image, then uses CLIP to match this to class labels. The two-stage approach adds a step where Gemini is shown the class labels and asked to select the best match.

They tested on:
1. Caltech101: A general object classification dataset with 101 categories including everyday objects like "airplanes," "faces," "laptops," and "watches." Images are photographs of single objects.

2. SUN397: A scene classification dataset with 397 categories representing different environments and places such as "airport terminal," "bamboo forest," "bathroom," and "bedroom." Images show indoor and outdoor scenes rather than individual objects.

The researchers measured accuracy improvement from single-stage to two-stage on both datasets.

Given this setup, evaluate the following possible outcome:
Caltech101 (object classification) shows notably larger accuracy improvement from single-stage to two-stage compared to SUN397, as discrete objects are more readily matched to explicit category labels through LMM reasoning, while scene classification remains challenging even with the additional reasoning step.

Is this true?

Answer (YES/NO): NO